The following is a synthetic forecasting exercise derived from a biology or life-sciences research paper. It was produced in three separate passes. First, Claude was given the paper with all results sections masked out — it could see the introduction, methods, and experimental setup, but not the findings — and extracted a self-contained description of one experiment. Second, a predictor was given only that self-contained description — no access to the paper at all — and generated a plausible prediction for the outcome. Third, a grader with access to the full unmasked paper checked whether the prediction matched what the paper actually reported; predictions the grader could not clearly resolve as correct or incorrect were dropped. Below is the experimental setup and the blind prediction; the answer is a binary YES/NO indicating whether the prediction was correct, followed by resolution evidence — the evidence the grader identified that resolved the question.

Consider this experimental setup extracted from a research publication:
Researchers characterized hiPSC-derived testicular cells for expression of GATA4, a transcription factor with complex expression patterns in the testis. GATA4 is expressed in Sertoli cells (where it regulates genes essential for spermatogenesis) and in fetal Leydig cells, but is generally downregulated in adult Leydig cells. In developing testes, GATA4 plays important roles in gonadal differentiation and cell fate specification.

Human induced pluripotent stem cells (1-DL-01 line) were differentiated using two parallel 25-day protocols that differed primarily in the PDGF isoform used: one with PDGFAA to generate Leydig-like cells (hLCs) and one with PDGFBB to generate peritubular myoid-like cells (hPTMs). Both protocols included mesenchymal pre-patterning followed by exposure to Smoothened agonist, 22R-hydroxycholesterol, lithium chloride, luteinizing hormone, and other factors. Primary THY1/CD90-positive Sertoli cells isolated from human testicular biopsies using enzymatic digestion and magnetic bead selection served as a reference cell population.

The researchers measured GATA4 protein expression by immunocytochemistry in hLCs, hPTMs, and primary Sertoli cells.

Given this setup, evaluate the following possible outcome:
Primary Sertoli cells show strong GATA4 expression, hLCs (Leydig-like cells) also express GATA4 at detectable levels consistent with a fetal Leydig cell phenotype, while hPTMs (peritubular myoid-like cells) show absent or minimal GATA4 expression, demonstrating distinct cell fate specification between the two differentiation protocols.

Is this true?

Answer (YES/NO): NO